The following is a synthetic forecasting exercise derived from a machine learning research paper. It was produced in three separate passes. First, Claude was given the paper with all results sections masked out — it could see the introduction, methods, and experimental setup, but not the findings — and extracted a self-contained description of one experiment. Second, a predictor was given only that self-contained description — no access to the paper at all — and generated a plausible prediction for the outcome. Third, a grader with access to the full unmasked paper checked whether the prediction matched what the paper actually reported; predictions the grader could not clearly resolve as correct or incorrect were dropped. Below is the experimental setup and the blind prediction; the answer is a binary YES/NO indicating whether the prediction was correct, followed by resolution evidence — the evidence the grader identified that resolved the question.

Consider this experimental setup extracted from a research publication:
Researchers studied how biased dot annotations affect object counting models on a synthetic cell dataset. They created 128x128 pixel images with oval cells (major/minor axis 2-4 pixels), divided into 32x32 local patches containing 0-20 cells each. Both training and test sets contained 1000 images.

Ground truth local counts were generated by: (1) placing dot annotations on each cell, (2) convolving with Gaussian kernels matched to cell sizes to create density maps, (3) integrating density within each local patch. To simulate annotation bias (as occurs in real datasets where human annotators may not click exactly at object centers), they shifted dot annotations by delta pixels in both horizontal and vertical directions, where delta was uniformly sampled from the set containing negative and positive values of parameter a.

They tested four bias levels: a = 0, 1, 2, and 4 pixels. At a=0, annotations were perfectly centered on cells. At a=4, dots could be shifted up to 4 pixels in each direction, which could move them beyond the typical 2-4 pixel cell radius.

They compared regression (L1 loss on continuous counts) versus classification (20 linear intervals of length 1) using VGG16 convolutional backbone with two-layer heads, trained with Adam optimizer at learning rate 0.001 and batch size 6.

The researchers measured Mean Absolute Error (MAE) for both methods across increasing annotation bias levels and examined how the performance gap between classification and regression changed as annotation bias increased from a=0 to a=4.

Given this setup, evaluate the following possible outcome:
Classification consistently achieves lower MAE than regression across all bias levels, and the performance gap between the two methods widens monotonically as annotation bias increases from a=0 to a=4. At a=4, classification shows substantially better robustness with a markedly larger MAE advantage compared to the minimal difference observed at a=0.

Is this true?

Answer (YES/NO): NO